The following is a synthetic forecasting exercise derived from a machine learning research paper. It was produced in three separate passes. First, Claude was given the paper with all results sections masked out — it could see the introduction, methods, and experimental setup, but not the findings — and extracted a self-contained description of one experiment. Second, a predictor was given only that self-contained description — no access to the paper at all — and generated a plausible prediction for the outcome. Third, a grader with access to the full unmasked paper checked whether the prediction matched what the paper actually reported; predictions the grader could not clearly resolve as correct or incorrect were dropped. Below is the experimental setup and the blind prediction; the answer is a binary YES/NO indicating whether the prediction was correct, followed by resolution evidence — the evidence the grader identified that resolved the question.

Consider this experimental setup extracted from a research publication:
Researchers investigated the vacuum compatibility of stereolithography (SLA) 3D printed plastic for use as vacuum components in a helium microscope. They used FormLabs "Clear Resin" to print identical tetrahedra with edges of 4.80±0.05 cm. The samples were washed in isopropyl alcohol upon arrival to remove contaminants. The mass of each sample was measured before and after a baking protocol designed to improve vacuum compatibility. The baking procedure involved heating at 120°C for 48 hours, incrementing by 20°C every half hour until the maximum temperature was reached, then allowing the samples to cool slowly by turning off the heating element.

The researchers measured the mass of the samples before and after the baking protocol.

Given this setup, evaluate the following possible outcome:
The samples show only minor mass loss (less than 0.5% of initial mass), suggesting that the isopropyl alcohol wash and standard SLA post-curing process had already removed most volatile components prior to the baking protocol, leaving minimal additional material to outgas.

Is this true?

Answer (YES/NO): YES